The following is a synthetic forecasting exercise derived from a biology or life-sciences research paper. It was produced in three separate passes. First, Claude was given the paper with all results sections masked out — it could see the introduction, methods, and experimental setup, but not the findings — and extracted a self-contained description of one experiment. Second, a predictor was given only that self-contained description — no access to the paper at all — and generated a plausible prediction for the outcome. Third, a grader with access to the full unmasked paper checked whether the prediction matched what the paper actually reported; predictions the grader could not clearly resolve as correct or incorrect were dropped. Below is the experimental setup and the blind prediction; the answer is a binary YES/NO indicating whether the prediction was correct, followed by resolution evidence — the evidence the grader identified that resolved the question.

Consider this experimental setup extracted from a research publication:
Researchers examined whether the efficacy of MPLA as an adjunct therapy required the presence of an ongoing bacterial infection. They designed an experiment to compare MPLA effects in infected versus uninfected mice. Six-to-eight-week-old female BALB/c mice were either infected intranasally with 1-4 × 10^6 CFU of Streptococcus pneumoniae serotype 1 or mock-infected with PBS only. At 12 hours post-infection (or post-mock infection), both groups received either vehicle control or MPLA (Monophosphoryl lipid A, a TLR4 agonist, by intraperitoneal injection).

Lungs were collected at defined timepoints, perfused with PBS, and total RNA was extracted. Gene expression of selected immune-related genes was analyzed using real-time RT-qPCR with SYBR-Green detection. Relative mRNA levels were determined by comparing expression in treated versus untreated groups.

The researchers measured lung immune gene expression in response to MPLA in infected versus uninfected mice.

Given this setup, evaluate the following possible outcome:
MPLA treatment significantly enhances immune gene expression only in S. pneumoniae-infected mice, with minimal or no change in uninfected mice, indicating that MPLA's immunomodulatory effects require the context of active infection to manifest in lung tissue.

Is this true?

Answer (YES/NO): NO